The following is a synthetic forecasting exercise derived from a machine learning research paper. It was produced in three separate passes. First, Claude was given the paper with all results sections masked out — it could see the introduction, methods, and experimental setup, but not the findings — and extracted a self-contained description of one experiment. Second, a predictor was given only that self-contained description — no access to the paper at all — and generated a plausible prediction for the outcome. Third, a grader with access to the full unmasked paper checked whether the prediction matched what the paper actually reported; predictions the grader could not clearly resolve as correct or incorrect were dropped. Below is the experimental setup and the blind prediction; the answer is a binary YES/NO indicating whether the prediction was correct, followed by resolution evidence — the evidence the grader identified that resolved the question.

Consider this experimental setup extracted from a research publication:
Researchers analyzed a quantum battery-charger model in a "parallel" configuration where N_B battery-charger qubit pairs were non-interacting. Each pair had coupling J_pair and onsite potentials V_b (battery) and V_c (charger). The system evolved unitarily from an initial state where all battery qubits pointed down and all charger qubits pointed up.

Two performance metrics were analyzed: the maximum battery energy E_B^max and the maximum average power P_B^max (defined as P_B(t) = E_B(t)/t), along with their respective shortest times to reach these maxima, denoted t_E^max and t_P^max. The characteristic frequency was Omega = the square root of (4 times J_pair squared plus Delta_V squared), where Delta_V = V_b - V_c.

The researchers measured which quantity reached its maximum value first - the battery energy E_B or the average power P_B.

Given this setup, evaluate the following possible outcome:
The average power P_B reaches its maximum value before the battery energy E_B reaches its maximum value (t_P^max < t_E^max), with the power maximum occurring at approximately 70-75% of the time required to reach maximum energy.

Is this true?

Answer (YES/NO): YES